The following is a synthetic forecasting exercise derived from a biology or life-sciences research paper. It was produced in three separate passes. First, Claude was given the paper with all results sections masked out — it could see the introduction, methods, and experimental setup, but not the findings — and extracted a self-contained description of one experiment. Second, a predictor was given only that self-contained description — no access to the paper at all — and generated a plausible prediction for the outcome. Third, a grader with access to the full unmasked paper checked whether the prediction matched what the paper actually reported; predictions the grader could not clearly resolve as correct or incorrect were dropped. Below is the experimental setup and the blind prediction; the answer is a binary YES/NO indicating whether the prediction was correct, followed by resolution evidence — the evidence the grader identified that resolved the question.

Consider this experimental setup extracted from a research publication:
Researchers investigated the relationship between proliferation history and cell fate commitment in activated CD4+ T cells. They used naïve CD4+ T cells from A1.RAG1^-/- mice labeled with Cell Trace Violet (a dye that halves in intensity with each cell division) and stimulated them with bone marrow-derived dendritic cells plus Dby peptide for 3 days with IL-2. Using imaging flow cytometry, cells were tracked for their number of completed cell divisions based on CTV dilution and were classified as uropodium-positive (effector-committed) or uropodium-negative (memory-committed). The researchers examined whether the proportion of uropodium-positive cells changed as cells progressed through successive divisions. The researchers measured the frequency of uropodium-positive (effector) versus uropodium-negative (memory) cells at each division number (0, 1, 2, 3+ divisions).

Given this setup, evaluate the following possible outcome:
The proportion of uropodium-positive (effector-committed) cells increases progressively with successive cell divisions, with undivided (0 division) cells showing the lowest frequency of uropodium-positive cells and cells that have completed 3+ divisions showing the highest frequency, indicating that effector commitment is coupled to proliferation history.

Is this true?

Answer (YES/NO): NO